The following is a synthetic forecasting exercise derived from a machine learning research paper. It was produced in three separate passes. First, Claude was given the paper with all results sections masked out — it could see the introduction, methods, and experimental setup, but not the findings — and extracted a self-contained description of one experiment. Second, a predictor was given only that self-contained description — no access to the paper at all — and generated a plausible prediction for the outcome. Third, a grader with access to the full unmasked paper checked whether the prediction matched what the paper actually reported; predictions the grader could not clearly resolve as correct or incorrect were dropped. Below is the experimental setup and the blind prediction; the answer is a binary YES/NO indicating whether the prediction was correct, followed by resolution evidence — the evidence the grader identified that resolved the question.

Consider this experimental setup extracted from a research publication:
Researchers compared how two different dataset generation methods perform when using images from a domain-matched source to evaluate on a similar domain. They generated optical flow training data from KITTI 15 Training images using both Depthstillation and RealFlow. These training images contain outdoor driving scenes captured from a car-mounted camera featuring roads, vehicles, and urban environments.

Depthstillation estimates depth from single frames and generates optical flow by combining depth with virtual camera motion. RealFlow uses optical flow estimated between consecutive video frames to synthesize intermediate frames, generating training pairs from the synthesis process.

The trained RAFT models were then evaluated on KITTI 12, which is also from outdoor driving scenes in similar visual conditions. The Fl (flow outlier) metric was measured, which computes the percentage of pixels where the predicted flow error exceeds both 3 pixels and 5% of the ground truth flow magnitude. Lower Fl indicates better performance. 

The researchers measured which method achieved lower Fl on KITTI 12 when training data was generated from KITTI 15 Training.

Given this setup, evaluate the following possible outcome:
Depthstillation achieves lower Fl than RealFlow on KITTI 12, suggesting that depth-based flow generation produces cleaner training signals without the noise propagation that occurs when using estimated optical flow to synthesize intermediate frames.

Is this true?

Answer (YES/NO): NO